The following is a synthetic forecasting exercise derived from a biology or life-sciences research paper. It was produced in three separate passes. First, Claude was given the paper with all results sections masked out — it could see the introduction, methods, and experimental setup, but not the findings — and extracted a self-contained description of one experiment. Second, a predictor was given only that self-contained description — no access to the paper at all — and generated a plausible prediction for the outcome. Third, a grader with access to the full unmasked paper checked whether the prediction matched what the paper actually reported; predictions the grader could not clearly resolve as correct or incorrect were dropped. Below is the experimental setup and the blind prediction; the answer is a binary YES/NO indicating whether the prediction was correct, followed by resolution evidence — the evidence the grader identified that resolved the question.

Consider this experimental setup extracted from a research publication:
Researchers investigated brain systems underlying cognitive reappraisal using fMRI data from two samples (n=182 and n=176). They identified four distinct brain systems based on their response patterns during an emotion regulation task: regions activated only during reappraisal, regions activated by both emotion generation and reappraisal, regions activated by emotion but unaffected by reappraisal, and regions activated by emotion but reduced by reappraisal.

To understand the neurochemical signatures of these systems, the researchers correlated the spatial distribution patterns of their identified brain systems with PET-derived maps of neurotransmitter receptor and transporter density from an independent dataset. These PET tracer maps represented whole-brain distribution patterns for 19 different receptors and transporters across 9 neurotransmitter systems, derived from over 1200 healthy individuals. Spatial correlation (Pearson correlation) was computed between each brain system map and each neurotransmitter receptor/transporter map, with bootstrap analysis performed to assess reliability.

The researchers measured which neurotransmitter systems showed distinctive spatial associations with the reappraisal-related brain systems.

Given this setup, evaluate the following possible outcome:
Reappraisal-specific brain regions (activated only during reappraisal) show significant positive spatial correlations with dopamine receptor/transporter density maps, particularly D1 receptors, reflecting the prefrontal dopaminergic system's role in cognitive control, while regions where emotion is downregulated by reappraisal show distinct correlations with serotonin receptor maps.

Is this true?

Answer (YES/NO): NO